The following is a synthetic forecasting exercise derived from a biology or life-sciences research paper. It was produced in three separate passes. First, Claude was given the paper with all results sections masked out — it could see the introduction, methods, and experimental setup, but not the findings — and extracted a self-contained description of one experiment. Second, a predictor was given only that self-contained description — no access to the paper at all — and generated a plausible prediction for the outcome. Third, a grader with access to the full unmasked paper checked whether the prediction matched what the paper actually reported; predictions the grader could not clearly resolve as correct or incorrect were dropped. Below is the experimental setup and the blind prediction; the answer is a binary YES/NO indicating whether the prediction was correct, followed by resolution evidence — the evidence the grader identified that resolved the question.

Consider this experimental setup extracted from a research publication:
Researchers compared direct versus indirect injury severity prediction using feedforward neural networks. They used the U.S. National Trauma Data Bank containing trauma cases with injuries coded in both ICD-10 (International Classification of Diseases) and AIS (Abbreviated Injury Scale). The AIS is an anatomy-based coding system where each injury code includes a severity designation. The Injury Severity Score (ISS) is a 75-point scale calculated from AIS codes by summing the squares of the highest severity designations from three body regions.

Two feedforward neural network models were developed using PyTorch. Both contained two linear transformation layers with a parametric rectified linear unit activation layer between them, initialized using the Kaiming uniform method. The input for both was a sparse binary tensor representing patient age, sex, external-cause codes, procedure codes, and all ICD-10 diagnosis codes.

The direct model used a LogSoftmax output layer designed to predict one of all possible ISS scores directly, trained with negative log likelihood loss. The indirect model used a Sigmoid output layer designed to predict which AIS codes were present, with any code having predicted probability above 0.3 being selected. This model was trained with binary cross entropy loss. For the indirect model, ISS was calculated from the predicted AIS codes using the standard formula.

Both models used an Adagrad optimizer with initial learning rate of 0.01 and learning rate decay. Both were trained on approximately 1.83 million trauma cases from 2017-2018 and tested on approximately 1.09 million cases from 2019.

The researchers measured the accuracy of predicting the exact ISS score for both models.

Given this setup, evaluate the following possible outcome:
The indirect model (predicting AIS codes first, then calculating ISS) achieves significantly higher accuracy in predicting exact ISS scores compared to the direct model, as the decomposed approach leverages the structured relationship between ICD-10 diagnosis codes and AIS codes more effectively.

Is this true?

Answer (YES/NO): NO